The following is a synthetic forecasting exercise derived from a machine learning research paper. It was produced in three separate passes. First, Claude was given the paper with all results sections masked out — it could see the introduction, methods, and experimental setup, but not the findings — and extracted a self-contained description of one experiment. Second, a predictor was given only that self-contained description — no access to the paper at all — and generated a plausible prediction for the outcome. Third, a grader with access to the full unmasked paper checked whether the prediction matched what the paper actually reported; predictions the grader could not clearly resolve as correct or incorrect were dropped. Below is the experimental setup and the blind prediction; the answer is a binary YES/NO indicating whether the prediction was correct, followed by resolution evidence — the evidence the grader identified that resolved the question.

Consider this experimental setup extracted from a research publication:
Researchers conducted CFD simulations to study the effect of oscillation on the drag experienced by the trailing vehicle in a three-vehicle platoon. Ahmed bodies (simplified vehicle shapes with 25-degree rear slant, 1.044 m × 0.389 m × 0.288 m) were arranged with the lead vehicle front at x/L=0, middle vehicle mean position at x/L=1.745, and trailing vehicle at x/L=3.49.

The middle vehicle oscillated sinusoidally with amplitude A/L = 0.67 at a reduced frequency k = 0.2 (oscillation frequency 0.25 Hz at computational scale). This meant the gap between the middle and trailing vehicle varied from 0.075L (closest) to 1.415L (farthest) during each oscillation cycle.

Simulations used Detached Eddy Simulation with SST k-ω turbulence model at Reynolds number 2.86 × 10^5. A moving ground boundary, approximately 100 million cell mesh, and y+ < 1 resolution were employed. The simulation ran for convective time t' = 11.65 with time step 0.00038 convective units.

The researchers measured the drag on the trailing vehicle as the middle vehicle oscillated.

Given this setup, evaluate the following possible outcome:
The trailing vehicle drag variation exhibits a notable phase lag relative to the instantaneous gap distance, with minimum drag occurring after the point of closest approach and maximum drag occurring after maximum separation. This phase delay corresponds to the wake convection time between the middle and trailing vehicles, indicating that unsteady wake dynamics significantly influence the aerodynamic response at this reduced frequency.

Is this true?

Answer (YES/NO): NO